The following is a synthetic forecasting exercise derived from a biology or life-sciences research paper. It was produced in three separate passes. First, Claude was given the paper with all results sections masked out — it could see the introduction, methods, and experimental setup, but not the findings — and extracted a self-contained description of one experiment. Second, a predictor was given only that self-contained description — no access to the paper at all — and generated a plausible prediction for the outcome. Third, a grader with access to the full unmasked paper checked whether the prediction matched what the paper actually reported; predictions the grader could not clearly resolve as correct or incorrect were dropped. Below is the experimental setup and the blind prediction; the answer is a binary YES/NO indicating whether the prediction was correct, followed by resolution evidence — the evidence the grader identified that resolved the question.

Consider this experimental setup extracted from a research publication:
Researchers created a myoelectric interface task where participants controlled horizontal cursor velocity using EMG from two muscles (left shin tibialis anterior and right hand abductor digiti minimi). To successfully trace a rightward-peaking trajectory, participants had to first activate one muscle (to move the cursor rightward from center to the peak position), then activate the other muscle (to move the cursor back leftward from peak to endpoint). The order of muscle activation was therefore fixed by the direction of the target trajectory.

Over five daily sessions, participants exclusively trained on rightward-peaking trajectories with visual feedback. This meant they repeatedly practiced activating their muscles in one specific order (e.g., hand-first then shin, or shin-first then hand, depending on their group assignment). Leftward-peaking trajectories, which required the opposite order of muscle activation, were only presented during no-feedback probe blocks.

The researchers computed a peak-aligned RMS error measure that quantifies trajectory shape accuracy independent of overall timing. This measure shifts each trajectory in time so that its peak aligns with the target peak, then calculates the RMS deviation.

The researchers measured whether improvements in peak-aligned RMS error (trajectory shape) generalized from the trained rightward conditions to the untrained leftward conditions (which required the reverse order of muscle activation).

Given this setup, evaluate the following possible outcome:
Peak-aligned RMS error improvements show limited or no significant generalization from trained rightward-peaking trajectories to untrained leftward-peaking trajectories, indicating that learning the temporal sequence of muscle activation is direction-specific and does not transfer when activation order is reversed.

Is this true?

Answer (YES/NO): YES